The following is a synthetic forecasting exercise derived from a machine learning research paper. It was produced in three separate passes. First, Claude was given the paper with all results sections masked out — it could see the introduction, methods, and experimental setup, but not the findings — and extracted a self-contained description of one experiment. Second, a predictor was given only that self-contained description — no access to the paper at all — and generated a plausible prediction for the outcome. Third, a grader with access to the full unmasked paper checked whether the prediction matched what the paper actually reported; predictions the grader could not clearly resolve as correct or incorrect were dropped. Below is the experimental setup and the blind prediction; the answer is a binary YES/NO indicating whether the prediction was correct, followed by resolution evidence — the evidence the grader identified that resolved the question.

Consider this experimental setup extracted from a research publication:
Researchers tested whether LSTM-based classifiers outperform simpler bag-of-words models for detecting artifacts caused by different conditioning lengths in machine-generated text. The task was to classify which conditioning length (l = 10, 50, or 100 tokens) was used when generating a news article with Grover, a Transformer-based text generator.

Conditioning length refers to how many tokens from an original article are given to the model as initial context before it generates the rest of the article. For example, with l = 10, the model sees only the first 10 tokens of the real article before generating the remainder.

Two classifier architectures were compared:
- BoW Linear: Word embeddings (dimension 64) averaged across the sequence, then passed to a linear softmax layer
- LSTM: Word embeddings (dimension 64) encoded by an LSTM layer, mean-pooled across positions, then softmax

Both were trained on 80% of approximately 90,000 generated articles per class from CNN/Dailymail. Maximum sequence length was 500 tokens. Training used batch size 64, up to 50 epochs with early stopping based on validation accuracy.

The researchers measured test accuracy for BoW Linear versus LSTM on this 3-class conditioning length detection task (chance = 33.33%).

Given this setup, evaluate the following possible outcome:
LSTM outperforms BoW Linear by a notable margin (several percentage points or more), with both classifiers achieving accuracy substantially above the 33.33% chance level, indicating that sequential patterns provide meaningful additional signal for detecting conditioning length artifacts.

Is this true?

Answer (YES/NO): NO